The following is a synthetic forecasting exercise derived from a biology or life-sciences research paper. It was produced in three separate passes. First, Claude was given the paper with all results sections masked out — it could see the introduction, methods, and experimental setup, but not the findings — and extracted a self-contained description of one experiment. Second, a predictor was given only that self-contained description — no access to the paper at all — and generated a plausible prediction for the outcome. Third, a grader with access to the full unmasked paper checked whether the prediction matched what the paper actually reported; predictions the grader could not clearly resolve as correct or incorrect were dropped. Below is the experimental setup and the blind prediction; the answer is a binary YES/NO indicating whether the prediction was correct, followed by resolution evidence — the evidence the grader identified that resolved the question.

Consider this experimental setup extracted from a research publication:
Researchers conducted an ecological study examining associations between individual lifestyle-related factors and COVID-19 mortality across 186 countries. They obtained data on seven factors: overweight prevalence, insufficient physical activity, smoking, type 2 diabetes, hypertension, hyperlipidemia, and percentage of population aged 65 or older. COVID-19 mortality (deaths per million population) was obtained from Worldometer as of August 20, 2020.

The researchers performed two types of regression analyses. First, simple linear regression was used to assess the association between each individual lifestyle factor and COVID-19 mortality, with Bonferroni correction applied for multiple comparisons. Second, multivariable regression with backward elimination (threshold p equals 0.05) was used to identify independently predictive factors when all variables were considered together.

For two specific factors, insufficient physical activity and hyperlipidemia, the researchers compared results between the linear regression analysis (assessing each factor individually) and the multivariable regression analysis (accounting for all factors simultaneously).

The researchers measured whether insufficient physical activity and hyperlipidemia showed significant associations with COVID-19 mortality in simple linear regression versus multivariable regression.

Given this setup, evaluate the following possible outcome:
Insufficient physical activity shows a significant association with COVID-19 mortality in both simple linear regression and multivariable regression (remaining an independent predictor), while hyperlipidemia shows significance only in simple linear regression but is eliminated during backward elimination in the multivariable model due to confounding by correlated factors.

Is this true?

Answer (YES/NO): NO